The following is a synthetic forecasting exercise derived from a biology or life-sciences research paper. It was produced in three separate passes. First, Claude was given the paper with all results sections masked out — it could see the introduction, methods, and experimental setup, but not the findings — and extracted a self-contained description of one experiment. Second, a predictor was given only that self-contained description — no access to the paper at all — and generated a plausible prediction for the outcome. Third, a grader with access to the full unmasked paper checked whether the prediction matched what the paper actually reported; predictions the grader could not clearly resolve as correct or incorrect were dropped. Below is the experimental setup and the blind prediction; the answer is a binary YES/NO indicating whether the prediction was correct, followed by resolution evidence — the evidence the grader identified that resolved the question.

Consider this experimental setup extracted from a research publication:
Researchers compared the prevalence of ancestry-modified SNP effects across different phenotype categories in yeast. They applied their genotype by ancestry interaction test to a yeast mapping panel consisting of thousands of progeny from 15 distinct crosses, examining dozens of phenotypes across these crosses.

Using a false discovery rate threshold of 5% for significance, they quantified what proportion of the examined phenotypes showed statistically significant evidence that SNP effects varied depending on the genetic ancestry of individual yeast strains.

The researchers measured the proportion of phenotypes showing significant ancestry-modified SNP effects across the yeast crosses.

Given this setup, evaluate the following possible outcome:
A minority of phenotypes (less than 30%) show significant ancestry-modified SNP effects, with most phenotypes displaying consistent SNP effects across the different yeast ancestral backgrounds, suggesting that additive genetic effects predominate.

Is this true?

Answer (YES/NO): NO